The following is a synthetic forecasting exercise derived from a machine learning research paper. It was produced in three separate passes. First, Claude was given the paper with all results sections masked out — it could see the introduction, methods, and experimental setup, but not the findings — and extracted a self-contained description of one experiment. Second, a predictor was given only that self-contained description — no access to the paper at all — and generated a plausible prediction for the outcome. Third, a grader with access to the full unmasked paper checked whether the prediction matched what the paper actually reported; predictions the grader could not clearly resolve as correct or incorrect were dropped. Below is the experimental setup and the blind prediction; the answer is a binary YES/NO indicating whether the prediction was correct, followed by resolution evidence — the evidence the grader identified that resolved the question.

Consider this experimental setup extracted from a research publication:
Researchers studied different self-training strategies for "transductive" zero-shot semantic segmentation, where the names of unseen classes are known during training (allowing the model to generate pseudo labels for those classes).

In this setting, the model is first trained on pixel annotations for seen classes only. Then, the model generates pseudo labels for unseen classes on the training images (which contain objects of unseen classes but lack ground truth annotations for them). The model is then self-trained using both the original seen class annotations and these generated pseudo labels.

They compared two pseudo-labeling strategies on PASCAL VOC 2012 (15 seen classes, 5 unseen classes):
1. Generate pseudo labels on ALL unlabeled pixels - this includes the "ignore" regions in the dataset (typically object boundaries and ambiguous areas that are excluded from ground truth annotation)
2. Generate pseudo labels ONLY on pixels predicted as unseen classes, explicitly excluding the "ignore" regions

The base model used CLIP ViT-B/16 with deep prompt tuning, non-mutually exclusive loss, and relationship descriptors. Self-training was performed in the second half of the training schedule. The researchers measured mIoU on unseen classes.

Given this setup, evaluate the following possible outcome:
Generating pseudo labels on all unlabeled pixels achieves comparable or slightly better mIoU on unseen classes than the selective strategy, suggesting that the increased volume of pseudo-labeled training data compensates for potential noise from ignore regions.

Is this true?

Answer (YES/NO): NO